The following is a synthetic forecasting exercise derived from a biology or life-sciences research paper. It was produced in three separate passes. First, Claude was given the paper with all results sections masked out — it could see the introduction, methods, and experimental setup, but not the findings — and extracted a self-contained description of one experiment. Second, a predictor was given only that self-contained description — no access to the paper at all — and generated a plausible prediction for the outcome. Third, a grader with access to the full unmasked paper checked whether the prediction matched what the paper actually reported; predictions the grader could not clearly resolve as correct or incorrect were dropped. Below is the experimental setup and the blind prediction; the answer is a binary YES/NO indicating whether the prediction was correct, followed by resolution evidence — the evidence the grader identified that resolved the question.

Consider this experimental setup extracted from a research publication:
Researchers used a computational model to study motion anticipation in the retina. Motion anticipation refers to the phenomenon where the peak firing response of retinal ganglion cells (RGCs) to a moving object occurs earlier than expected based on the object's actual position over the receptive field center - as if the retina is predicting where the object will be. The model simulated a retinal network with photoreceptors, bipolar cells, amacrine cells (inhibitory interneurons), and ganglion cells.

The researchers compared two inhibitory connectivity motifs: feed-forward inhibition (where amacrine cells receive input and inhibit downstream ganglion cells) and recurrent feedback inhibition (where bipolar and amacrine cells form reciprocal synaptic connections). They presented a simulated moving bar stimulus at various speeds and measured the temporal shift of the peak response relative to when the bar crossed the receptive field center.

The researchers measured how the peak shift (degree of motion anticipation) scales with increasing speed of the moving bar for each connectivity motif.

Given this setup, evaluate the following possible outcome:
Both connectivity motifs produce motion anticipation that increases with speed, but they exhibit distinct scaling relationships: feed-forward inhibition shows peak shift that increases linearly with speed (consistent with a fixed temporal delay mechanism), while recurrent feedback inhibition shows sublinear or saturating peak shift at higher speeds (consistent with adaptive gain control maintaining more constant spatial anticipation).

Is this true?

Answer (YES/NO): NO